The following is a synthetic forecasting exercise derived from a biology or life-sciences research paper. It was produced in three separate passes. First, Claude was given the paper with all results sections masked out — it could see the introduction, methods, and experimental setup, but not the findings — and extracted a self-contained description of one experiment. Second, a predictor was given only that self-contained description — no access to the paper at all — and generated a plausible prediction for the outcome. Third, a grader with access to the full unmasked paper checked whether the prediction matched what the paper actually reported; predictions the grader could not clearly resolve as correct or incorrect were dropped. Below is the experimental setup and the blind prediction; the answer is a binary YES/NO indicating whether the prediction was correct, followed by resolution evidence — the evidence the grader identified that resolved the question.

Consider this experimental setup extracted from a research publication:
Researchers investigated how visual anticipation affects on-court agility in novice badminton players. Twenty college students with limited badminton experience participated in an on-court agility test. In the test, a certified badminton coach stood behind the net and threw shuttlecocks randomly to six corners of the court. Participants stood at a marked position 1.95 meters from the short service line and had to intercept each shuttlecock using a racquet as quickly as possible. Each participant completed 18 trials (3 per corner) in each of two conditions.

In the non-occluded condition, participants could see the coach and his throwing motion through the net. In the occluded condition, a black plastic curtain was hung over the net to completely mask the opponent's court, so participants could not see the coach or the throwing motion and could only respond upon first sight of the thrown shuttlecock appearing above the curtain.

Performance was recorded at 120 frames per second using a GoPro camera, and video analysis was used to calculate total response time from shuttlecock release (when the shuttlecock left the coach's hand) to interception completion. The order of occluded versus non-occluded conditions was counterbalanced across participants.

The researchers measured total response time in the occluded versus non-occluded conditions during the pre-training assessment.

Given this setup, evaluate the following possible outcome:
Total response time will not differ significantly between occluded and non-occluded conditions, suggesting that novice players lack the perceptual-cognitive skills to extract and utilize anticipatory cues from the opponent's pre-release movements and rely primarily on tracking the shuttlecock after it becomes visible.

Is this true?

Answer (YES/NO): NO